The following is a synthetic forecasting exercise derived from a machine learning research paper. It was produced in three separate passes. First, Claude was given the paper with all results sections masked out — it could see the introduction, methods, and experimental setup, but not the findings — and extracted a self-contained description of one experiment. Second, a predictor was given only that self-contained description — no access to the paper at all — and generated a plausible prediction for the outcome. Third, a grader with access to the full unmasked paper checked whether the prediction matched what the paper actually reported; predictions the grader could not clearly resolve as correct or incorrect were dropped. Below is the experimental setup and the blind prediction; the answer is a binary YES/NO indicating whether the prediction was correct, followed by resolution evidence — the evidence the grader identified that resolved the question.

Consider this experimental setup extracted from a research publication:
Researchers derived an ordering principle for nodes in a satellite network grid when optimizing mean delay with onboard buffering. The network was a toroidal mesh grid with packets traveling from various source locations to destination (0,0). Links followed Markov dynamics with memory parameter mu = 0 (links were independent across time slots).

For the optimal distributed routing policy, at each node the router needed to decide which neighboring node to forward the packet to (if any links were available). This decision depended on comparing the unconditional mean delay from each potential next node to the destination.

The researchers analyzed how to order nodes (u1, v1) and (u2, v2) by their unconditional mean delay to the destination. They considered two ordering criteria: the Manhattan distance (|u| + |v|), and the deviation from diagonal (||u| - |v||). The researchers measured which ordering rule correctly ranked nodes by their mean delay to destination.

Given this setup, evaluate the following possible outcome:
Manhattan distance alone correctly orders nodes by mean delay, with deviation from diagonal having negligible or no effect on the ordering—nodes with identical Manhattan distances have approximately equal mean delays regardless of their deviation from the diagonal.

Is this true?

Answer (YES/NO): NO